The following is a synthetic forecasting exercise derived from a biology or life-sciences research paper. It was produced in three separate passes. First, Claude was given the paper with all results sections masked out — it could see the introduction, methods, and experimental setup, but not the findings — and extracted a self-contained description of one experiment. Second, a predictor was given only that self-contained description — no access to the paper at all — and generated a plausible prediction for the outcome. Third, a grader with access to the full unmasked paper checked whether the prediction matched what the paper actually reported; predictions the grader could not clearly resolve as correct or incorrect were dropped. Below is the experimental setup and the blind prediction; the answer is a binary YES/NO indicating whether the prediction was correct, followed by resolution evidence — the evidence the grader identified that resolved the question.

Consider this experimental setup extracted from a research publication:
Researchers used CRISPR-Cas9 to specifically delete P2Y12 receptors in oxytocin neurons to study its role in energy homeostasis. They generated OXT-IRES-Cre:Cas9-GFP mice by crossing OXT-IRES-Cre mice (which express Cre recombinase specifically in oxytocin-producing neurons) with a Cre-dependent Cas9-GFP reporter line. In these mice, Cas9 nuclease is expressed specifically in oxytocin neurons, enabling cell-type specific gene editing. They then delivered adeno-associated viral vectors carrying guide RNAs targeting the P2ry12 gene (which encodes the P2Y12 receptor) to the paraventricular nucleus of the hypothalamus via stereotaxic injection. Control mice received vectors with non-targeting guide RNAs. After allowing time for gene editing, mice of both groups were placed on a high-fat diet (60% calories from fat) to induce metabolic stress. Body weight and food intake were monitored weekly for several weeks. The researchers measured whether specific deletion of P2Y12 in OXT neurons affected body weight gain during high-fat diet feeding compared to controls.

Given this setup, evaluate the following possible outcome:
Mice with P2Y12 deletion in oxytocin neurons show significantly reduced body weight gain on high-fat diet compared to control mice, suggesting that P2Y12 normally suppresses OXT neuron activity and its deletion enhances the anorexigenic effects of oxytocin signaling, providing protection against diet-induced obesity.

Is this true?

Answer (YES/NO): YES